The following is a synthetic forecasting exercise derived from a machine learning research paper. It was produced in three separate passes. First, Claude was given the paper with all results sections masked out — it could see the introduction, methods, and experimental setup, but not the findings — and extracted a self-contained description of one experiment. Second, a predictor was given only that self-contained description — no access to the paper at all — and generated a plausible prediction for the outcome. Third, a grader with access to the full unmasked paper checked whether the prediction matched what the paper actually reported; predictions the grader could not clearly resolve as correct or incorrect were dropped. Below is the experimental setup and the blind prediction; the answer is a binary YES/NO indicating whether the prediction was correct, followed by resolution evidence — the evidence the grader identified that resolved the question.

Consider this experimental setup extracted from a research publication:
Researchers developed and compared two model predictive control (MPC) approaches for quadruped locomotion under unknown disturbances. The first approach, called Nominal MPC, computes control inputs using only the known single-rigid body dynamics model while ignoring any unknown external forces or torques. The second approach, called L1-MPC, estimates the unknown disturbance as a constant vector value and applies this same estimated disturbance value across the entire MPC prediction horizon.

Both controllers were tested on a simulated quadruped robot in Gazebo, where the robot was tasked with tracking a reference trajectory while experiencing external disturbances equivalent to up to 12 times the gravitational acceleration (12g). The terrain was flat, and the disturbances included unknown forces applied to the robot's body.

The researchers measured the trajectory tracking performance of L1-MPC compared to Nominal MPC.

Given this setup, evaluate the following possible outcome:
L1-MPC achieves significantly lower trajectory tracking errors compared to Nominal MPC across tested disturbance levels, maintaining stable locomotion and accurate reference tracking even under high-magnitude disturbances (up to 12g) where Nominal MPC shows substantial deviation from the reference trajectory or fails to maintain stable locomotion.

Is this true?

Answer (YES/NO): YES